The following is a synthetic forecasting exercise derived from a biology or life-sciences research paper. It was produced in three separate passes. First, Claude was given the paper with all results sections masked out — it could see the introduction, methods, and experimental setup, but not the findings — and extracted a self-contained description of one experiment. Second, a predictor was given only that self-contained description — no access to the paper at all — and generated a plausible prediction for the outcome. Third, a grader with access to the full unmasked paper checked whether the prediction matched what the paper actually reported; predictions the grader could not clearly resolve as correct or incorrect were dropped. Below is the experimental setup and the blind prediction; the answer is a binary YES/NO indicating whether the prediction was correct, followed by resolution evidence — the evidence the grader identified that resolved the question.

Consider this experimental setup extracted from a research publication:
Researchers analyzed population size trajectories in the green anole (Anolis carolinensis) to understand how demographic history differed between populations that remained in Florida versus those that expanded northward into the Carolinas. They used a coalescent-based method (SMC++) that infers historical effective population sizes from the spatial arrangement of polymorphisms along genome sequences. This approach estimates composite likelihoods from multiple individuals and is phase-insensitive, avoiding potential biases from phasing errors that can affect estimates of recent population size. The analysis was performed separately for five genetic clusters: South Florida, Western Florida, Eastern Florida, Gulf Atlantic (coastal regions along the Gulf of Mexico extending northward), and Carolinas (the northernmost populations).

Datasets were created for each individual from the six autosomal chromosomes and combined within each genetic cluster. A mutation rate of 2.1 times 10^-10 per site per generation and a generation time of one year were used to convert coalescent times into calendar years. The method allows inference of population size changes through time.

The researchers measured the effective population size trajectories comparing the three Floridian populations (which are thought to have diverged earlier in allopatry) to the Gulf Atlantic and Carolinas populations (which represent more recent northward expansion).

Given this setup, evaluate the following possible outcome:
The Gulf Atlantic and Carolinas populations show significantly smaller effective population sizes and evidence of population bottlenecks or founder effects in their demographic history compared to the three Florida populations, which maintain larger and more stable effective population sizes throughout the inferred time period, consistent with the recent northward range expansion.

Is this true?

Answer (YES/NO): YES